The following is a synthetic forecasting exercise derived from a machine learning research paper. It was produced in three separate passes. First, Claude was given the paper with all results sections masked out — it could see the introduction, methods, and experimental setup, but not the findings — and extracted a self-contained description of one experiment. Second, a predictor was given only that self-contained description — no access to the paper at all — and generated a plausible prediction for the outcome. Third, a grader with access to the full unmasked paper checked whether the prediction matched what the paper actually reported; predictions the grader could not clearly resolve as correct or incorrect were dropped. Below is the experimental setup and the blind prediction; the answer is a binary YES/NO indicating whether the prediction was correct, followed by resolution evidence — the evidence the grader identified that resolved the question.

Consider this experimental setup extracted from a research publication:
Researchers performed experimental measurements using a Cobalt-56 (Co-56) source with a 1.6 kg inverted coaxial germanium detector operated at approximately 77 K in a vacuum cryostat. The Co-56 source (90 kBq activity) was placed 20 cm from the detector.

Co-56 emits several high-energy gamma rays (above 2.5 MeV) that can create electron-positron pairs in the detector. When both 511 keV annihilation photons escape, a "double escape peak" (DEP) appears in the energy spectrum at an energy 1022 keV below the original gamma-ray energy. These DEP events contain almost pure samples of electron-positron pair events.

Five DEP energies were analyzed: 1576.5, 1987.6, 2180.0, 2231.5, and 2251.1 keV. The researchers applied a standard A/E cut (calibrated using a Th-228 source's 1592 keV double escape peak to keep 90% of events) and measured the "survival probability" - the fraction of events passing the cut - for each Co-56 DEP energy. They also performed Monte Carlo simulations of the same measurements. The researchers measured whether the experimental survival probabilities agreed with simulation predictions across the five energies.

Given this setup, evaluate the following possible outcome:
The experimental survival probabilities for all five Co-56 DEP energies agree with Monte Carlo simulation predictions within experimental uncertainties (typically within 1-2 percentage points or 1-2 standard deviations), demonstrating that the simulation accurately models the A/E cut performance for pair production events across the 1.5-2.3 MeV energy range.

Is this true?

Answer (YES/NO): YES